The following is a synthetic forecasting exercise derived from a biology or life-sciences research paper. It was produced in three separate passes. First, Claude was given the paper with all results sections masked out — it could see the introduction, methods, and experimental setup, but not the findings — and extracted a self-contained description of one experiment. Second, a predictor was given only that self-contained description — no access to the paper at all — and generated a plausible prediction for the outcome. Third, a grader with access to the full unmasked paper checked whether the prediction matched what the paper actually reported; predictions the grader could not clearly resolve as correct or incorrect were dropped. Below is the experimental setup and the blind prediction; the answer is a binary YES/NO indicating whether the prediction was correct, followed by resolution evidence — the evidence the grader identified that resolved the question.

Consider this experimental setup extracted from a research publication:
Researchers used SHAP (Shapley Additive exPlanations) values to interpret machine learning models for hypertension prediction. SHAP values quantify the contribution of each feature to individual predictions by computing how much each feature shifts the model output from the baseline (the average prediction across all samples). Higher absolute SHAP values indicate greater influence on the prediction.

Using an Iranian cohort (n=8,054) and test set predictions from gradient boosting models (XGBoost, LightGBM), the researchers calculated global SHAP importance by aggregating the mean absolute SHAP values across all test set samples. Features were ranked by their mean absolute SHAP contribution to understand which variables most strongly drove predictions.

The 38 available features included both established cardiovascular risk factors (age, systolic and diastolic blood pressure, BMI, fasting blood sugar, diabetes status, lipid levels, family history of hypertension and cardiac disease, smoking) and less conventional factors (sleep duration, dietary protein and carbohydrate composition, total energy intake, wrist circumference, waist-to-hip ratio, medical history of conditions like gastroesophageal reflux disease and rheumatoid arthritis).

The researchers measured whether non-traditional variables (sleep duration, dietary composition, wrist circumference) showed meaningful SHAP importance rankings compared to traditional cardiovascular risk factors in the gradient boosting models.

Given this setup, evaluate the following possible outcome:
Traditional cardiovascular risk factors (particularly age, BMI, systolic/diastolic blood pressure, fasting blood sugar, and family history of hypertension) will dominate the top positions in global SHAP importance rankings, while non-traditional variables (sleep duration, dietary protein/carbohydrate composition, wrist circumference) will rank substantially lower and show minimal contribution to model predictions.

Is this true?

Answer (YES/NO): NO